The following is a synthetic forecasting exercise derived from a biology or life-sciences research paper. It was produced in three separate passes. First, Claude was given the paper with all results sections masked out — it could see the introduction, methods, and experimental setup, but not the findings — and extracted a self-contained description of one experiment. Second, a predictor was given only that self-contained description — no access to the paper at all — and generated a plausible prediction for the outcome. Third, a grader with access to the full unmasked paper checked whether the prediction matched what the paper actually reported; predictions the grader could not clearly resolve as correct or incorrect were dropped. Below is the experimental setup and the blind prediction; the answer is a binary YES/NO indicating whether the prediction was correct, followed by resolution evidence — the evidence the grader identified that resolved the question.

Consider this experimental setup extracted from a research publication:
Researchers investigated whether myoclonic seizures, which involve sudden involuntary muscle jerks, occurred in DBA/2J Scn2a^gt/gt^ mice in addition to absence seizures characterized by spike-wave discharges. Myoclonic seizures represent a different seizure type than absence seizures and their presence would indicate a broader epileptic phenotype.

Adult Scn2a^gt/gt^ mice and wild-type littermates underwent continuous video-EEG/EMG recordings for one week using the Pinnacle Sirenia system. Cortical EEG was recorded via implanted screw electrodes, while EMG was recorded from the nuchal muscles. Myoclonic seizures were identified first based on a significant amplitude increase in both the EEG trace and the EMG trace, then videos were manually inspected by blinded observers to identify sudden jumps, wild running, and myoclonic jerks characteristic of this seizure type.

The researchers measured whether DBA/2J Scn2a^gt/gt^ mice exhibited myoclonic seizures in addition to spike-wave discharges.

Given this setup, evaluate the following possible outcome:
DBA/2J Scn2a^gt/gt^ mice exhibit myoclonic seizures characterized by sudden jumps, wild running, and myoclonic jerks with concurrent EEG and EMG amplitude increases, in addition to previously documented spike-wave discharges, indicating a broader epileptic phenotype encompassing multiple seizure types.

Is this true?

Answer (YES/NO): YES